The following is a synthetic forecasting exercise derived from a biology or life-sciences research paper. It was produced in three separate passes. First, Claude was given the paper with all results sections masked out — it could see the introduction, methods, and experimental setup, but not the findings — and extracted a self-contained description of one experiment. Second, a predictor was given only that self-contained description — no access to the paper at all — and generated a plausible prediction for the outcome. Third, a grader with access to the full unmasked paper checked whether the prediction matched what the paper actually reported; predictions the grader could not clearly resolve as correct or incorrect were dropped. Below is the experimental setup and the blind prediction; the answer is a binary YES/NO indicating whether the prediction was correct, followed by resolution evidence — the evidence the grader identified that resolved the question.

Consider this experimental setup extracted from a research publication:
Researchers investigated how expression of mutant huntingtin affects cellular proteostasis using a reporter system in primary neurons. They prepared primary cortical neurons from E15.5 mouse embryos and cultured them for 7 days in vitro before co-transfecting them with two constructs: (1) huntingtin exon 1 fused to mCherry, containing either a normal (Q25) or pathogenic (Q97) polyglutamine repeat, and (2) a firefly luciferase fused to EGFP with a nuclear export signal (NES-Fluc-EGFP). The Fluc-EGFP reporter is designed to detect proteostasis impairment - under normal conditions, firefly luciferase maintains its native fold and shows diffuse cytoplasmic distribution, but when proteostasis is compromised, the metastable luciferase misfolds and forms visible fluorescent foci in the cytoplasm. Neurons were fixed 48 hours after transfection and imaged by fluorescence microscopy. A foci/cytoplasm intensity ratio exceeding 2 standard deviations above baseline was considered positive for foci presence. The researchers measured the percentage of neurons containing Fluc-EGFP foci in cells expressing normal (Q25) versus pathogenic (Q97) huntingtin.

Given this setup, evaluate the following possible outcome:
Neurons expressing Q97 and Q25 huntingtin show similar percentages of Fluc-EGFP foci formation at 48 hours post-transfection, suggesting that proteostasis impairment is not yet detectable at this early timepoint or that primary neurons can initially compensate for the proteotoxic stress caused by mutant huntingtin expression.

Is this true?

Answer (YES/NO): NO